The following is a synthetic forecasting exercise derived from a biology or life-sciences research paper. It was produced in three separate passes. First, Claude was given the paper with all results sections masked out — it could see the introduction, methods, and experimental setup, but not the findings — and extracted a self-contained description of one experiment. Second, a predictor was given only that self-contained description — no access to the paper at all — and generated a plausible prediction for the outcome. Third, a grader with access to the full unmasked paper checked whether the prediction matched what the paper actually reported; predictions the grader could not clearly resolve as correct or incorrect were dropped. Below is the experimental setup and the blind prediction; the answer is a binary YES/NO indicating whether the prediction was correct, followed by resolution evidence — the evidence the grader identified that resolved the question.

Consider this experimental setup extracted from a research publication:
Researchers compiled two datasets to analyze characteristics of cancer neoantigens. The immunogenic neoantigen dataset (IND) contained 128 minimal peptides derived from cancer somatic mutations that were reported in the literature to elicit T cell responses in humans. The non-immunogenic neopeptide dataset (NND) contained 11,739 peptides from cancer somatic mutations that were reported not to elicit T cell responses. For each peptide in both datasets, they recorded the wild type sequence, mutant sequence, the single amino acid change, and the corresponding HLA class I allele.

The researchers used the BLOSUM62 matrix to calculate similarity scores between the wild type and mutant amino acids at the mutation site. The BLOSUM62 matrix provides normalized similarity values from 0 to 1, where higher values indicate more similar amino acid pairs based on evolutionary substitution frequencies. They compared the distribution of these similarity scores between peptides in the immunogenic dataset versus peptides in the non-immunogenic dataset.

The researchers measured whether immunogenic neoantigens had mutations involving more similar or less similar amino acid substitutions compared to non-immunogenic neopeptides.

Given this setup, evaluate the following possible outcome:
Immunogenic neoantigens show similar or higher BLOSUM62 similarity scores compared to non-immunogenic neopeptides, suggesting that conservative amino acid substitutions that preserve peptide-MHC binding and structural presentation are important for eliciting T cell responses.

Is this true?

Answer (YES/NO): NO